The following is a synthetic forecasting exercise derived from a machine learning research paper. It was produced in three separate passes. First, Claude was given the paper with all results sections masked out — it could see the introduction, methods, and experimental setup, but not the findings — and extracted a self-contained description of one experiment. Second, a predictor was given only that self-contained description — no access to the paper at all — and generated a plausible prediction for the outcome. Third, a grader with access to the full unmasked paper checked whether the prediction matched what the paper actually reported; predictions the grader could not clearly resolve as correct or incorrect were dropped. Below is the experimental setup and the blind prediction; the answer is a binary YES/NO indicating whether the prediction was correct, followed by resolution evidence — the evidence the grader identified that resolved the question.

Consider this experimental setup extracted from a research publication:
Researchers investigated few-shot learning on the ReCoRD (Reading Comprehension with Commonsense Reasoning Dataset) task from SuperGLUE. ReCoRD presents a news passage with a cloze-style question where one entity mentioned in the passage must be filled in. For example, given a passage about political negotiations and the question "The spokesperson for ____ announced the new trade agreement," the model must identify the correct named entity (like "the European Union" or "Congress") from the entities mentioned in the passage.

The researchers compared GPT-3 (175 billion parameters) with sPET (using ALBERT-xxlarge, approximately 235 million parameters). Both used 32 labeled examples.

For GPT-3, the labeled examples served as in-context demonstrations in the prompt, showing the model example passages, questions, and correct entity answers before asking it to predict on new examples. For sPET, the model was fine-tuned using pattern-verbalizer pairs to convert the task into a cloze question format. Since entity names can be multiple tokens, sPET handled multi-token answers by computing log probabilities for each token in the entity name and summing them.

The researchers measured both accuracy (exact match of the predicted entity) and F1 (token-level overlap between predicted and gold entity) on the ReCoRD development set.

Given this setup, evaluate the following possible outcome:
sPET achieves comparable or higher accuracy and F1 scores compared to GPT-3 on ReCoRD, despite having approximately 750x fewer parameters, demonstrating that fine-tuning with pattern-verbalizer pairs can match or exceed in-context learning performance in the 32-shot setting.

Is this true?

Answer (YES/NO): NO